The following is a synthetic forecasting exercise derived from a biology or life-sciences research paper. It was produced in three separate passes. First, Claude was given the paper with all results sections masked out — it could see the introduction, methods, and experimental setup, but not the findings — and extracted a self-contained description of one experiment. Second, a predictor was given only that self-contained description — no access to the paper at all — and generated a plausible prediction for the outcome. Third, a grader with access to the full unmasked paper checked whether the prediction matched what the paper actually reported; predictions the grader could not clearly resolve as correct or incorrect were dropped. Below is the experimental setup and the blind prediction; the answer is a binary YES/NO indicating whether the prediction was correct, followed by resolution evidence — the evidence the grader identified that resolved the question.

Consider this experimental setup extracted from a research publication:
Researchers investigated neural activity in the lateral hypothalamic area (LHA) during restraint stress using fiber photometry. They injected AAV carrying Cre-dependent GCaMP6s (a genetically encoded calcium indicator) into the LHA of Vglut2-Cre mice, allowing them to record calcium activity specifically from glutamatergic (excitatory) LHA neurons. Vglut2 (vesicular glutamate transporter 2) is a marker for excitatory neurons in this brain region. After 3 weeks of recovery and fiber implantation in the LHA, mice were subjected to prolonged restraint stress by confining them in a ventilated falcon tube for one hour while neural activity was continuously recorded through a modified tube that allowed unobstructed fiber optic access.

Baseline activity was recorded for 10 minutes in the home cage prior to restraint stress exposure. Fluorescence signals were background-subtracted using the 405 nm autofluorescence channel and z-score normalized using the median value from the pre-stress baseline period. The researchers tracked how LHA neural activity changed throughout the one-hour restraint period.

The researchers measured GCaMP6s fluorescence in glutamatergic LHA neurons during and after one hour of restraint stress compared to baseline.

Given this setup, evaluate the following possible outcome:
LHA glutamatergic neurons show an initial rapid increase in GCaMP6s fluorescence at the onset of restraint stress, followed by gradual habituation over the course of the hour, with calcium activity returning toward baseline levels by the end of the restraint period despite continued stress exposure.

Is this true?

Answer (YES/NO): NO